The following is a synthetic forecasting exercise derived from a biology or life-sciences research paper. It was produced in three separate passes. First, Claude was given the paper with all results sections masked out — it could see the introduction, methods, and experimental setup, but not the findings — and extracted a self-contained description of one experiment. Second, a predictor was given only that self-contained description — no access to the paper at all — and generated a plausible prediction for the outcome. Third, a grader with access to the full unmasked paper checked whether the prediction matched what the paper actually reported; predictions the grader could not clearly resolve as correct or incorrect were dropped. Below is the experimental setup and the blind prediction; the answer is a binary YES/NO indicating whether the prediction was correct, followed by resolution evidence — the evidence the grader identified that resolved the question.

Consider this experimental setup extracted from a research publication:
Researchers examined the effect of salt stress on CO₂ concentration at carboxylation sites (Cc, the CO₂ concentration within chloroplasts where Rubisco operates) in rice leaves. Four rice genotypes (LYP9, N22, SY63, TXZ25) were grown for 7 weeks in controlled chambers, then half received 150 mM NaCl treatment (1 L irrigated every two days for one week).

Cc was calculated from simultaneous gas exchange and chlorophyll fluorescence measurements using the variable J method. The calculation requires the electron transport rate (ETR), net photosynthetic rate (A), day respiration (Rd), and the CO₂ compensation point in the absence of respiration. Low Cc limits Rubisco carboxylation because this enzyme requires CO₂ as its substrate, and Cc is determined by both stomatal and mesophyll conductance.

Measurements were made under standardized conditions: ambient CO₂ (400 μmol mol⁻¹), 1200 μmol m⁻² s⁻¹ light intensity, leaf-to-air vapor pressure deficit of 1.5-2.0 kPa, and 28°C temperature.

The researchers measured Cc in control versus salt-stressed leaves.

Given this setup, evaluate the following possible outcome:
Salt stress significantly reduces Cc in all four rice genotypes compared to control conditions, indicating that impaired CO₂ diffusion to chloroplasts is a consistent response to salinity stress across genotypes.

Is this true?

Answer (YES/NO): NO